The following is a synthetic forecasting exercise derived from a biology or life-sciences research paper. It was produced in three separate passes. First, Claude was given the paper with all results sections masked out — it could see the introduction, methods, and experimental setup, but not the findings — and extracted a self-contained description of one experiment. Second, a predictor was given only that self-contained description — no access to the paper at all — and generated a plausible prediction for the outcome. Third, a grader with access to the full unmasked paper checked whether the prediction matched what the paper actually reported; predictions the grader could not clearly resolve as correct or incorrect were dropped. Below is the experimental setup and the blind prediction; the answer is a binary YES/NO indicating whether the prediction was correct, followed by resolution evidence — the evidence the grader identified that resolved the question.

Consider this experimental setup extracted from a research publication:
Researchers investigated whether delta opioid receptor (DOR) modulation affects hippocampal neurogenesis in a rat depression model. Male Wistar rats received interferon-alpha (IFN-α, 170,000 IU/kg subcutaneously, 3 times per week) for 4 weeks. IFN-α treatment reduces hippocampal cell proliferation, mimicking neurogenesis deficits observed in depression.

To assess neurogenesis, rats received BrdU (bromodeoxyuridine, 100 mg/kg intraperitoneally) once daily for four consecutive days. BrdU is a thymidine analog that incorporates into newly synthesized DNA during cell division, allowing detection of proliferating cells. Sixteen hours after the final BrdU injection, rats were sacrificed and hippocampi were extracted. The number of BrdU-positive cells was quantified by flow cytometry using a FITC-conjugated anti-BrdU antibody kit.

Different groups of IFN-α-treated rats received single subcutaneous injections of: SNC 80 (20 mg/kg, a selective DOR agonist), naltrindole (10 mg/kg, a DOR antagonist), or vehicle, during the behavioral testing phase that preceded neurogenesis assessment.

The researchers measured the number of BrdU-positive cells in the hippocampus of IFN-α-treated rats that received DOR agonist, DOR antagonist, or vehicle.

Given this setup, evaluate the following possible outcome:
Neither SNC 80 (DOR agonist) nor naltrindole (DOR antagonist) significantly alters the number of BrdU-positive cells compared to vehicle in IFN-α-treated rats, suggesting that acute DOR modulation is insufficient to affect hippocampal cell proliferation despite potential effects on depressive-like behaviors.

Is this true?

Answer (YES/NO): NO